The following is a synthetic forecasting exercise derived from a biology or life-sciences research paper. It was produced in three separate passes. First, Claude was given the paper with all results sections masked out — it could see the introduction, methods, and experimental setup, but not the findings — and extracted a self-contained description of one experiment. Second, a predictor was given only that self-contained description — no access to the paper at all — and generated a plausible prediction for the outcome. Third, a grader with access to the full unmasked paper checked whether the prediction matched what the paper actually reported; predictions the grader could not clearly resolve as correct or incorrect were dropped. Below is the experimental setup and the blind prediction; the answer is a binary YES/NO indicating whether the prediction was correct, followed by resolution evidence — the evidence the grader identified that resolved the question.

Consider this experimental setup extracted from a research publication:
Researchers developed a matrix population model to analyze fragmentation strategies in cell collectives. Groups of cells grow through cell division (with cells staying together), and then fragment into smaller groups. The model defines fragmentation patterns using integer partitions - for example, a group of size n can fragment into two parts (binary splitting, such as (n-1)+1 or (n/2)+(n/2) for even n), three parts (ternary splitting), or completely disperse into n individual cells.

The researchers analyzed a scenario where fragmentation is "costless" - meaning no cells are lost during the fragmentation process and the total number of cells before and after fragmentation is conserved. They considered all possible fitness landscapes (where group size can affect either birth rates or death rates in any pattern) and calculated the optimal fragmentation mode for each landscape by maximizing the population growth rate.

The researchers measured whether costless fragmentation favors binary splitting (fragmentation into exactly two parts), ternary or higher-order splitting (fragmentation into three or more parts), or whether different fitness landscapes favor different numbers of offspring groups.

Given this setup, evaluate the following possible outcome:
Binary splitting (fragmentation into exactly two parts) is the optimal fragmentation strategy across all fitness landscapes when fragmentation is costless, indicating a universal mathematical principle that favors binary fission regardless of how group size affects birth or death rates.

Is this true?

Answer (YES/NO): YES